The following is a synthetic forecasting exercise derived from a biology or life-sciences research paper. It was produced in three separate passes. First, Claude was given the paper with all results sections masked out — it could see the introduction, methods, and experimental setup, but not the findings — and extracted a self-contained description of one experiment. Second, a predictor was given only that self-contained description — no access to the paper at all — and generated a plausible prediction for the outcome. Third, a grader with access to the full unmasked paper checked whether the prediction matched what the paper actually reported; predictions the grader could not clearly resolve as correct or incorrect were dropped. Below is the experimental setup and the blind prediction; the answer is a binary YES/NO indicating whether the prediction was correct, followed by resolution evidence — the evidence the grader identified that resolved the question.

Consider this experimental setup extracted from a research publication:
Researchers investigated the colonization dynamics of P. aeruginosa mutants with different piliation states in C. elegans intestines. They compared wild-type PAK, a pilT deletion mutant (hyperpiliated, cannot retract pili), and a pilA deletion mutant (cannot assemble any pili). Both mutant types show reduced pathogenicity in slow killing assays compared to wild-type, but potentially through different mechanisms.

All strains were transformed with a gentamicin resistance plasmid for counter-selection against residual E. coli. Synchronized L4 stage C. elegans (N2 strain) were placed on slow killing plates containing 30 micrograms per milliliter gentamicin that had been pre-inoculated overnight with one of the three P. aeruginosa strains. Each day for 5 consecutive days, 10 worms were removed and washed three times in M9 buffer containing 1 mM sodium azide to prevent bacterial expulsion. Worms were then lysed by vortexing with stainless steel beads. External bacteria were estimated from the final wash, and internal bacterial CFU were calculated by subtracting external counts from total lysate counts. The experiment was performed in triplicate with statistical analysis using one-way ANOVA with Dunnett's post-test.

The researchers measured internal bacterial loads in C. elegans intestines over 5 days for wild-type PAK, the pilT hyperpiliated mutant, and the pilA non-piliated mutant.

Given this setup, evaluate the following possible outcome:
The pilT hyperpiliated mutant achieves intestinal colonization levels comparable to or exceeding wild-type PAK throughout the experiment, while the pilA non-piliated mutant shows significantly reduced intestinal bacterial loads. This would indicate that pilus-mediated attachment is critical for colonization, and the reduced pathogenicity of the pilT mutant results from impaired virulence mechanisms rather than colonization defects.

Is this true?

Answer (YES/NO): NO